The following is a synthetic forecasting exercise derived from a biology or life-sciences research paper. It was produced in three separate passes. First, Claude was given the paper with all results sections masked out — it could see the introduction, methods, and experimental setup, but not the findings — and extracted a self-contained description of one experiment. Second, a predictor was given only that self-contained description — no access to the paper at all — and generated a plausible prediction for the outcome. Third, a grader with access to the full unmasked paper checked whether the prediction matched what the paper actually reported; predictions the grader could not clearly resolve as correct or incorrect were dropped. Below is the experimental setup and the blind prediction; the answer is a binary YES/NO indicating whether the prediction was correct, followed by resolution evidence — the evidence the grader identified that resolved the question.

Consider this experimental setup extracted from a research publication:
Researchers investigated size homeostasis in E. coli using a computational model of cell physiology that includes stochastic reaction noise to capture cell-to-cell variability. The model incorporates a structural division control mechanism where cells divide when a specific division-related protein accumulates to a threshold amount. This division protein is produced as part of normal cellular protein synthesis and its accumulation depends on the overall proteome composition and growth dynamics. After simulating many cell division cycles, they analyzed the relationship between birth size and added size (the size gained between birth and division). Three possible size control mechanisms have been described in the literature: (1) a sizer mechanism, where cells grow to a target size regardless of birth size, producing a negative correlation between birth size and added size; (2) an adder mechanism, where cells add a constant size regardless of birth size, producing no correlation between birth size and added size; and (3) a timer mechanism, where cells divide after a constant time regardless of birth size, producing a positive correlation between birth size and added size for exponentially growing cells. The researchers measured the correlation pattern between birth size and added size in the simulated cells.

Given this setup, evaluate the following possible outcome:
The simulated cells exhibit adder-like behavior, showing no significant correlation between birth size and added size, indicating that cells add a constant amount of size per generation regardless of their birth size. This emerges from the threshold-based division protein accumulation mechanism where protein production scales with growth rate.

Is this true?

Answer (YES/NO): NO